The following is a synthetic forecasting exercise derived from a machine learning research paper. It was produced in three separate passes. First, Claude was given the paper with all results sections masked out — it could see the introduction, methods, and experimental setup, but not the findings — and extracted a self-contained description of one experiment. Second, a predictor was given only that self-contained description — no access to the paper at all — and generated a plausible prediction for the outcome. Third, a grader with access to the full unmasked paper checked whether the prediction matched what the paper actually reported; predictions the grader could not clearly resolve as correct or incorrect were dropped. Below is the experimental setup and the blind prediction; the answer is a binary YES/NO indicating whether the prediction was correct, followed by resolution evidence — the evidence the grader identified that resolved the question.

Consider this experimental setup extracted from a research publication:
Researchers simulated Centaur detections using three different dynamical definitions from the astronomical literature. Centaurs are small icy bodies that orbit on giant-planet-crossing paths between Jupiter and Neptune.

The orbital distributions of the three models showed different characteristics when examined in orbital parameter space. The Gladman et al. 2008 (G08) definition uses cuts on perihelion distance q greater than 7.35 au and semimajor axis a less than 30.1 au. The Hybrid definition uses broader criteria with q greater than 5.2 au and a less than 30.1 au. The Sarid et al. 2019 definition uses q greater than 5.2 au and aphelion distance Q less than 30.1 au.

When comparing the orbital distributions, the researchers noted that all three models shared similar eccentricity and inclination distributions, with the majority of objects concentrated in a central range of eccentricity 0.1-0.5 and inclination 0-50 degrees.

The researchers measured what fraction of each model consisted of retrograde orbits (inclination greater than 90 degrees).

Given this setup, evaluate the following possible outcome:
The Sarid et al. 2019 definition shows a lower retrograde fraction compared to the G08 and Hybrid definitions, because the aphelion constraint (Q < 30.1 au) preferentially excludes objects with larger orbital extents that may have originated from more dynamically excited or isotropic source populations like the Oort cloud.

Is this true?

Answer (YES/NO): NO